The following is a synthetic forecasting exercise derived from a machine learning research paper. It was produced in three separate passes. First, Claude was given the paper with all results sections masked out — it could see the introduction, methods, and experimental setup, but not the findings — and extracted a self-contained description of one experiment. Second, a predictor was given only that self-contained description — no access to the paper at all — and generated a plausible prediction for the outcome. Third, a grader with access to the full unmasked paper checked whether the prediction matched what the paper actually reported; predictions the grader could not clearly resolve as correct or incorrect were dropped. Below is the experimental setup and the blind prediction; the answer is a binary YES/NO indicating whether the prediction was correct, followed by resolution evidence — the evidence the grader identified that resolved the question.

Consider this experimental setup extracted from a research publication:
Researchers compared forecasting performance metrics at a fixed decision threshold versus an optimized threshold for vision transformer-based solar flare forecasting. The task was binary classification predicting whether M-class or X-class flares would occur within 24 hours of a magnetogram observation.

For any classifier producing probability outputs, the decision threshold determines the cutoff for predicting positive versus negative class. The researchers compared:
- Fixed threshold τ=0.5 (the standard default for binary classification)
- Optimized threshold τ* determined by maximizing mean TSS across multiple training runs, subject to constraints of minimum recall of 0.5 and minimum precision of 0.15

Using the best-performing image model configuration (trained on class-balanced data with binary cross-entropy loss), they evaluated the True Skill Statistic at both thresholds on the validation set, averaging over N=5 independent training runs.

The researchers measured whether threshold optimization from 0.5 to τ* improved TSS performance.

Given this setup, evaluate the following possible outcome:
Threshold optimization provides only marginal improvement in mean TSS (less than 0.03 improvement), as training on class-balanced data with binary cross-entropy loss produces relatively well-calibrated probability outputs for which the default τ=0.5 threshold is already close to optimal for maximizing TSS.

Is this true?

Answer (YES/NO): YES